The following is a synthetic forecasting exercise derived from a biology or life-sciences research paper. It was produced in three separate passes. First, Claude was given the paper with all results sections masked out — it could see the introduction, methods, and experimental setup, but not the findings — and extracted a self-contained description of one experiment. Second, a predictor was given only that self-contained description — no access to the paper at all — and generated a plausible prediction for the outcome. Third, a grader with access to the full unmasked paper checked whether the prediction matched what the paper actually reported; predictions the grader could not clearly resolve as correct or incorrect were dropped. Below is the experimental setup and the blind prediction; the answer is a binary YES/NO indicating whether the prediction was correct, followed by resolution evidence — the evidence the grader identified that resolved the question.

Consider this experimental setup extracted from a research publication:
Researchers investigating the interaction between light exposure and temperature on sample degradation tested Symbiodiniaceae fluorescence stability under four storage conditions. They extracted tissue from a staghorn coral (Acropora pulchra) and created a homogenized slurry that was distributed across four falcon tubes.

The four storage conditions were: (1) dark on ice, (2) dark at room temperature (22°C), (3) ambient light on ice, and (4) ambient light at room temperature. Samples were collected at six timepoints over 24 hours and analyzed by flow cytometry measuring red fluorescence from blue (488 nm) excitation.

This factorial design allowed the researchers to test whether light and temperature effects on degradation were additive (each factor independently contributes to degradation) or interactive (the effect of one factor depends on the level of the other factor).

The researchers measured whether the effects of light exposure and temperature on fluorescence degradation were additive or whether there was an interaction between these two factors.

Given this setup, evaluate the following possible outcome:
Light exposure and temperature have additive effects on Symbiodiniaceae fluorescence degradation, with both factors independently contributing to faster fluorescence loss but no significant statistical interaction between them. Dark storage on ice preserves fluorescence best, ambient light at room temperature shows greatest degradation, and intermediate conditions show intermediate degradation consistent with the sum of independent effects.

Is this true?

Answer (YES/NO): NO